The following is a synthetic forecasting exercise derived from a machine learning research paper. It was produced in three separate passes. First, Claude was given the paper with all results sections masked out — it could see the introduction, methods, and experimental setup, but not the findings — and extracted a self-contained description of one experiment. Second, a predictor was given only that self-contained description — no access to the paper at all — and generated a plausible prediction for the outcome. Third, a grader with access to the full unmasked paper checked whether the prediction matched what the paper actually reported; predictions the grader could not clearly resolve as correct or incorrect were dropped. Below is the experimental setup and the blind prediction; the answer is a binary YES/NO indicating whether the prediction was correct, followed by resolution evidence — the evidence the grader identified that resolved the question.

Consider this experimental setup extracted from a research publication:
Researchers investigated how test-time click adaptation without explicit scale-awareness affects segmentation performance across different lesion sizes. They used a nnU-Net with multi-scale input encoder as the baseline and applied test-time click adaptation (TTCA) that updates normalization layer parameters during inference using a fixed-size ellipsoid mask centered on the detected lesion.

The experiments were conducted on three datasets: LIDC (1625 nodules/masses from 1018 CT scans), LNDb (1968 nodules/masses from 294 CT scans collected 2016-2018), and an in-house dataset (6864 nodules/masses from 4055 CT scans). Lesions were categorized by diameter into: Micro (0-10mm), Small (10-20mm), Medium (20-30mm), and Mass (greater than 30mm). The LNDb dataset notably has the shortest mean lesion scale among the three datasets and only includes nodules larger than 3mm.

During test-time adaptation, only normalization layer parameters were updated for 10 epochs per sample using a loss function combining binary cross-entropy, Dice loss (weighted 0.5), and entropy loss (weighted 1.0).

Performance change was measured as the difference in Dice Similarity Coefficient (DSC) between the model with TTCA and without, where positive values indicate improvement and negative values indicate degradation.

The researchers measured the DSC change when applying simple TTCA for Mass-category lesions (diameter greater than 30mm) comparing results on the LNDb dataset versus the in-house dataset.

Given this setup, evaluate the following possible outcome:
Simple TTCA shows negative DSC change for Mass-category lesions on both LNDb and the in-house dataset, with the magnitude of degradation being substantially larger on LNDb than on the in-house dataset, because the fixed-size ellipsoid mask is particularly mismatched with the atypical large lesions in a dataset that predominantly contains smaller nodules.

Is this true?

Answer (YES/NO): NO